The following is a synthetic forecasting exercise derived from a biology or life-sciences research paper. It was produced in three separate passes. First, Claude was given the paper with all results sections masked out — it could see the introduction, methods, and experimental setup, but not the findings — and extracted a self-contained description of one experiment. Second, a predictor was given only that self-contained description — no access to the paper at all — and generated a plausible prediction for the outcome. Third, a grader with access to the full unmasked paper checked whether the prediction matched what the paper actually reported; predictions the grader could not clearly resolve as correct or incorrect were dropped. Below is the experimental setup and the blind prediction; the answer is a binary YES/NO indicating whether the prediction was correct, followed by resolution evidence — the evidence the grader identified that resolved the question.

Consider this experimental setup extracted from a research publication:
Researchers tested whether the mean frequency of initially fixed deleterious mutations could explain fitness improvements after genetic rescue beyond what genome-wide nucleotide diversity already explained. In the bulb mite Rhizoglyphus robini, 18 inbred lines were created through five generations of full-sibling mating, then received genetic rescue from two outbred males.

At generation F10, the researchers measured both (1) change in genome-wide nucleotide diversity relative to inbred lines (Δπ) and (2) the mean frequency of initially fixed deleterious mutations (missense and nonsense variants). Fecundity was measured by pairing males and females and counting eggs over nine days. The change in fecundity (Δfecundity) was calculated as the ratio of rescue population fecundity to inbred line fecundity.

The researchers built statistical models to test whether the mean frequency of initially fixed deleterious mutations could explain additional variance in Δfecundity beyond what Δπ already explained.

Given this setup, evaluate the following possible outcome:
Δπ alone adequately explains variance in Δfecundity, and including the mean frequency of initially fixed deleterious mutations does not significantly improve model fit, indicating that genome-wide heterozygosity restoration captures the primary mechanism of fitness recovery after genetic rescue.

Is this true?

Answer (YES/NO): YES